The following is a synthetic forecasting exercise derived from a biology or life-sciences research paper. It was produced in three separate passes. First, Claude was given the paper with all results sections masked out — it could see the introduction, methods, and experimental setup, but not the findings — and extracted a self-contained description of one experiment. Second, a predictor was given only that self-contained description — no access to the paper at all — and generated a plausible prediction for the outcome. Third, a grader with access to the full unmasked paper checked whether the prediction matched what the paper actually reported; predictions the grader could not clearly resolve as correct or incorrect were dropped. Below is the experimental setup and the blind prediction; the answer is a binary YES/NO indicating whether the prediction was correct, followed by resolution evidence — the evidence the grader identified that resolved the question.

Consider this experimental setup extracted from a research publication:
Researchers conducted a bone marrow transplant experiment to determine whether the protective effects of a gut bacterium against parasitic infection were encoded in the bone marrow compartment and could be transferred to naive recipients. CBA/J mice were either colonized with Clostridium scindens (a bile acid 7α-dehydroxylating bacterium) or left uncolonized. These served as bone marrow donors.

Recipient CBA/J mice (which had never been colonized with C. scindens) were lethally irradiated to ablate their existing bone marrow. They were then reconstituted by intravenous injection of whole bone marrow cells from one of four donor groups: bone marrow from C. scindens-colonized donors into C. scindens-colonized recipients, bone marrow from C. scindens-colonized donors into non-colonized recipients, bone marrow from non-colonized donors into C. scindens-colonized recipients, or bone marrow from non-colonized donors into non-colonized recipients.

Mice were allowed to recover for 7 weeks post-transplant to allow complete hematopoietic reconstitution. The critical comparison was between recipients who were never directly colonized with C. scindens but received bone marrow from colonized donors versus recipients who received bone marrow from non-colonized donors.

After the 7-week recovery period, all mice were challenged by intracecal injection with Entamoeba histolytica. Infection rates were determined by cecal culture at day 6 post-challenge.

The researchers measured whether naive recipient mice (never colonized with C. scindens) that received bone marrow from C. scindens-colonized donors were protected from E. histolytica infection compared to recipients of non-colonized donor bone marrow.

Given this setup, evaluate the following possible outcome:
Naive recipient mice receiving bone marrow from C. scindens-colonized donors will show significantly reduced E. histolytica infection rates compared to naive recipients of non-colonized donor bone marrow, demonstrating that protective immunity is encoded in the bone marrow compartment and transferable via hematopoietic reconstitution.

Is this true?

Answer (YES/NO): YES